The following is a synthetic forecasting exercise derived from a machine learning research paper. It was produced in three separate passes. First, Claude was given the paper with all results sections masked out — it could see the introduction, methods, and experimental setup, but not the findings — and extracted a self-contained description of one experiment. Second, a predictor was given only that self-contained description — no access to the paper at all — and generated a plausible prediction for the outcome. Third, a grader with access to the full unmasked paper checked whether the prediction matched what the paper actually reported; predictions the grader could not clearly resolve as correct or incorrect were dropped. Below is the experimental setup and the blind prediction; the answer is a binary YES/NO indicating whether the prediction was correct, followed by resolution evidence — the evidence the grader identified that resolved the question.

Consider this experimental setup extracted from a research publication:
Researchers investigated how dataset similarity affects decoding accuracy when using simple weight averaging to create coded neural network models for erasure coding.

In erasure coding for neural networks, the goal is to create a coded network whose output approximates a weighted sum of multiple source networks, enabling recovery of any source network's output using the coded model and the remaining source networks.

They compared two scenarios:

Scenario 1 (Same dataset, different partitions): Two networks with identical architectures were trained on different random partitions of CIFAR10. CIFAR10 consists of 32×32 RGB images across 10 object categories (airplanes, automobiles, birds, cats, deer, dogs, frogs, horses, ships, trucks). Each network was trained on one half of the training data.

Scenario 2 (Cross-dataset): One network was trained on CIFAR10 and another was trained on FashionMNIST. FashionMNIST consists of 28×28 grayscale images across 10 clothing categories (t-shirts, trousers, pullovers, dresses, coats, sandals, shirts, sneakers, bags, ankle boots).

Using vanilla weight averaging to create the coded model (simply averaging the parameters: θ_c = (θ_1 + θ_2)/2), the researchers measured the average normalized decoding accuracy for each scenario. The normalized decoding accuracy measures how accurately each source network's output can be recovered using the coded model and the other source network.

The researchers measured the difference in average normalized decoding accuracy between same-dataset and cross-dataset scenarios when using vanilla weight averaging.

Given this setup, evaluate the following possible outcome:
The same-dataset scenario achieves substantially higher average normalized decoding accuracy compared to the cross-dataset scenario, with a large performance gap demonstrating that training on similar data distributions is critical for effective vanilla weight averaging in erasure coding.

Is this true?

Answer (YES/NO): YES